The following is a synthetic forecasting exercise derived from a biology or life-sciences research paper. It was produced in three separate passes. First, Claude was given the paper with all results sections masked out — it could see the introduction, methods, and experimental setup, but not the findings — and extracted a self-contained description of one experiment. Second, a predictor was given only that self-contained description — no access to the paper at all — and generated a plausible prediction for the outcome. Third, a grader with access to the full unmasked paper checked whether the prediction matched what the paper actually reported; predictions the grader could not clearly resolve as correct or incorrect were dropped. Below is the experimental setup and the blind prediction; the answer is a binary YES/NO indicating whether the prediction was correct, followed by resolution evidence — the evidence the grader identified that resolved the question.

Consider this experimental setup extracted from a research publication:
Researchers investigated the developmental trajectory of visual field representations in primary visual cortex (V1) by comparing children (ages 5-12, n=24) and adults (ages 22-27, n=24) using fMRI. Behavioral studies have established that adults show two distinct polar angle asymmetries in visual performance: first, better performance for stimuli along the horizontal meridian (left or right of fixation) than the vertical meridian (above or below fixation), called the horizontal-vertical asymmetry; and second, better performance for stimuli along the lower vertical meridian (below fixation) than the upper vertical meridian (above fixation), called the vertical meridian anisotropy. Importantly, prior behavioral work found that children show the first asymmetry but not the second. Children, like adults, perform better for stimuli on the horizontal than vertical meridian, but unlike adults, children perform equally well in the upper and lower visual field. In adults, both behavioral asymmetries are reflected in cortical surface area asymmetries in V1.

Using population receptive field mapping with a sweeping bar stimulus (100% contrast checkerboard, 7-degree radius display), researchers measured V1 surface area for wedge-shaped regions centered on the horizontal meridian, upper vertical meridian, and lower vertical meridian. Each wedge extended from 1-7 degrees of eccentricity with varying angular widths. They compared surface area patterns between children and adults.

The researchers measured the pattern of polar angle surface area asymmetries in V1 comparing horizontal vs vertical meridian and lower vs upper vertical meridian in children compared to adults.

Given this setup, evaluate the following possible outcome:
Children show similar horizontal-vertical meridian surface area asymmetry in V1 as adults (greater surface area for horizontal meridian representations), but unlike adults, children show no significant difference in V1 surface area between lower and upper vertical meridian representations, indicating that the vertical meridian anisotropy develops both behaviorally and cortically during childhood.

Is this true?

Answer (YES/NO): YES